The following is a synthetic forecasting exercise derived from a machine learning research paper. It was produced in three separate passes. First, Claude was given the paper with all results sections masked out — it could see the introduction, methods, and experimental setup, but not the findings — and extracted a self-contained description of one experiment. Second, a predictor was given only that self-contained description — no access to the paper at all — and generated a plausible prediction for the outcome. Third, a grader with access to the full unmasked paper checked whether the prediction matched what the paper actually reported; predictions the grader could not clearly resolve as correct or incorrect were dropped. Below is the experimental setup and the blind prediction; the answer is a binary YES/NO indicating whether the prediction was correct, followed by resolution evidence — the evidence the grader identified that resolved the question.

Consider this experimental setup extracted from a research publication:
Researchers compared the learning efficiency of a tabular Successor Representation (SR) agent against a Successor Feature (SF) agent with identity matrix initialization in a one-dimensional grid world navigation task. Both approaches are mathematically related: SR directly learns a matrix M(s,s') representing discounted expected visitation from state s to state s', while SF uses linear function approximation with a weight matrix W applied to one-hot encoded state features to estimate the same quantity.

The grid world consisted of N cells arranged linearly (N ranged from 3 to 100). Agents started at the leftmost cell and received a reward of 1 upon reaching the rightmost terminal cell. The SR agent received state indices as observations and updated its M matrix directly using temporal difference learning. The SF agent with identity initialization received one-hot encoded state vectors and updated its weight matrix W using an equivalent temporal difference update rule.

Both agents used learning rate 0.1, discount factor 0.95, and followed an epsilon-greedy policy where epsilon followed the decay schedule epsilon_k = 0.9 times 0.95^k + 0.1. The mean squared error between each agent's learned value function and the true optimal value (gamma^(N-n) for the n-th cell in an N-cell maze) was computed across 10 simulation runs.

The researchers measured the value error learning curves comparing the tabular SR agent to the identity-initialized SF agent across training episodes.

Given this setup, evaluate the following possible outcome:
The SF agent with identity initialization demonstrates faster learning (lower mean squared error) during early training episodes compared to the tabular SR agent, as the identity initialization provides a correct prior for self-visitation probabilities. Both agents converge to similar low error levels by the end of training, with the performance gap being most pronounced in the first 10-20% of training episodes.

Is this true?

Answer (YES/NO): NO